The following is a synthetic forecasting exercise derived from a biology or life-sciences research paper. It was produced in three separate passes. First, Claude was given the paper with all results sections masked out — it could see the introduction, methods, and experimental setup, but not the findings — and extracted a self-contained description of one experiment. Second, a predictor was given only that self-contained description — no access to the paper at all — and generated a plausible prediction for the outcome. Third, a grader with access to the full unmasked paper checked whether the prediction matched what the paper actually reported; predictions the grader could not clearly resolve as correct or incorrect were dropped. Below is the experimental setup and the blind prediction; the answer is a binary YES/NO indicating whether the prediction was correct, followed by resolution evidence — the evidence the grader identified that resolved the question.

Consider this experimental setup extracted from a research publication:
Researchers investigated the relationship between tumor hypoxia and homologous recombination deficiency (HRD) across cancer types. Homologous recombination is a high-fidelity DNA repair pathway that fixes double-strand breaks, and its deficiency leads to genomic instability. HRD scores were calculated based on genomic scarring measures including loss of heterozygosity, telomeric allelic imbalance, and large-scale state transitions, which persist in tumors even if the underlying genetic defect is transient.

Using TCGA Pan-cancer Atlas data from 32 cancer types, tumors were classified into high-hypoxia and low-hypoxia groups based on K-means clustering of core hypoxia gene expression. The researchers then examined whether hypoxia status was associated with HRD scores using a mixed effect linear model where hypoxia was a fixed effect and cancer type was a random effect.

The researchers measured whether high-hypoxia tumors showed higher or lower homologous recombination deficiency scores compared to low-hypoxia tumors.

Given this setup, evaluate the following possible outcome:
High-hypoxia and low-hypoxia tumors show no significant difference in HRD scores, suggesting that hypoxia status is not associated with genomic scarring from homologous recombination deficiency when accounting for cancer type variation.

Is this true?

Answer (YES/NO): NO